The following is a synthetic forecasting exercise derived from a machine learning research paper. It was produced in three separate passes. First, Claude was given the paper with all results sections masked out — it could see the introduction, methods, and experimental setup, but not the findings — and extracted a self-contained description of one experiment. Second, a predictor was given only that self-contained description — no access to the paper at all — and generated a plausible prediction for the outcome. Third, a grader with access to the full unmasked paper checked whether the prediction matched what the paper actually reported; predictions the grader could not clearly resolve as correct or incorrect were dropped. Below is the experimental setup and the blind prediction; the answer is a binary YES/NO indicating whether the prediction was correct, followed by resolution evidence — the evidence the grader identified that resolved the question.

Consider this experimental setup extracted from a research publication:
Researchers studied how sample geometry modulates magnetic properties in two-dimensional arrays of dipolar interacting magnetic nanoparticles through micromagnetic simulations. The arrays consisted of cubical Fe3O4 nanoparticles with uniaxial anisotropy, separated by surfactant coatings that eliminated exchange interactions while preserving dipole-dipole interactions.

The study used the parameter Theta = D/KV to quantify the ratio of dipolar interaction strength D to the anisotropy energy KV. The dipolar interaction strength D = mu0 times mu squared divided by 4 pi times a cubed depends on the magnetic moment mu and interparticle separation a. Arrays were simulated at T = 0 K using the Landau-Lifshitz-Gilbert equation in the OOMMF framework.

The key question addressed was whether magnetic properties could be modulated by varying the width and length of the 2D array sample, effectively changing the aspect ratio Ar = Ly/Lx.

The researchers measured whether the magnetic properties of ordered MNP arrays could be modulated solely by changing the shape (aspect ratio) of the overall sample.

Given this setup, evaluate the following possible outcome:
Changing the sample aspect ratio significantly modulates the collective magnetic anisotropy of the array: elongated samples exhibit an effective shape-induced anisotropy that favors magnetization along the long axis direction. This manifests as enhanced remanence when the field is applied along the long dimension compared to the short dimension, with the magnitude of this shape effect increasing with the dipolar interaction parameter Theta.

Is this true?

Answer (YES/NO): YES